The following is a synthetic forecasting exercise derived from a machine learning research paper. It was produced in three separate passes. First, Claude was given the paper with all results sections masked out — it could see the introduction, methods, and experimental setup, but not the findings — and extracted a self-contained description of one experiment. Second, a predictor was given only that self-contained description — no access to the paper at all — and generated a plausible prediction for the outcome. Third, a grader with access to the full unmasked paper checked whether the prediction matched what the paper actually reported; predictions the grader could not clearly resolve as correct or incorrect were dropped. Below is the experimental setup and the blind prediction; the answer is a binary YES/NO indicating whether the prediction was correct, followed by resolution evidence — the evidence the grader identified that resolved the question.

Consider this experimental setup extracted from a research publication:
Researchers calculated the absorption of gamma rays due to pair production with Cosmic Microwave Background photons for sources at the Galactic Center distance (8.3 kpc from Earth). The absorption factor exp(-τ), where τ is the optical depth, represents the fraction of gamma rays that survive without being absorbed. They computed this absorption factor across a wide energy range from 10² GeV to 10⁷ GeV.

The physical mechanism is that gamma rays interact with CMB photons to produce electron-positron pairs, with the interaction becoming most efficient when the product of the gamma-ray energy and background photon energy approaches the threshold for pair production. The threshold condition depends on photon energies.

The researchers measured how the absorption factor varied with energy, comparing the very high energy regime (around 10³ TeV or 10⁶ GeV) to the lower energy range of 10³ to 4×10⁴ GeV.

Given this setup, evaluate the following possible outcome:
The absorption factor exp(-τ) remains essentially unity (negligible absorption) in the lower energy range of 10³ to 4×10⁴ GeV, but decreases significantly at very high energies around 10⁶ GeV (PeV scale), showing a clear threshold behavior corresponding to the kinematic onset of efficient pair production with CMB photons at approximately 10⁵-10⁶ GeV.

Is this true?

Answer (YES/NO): YES